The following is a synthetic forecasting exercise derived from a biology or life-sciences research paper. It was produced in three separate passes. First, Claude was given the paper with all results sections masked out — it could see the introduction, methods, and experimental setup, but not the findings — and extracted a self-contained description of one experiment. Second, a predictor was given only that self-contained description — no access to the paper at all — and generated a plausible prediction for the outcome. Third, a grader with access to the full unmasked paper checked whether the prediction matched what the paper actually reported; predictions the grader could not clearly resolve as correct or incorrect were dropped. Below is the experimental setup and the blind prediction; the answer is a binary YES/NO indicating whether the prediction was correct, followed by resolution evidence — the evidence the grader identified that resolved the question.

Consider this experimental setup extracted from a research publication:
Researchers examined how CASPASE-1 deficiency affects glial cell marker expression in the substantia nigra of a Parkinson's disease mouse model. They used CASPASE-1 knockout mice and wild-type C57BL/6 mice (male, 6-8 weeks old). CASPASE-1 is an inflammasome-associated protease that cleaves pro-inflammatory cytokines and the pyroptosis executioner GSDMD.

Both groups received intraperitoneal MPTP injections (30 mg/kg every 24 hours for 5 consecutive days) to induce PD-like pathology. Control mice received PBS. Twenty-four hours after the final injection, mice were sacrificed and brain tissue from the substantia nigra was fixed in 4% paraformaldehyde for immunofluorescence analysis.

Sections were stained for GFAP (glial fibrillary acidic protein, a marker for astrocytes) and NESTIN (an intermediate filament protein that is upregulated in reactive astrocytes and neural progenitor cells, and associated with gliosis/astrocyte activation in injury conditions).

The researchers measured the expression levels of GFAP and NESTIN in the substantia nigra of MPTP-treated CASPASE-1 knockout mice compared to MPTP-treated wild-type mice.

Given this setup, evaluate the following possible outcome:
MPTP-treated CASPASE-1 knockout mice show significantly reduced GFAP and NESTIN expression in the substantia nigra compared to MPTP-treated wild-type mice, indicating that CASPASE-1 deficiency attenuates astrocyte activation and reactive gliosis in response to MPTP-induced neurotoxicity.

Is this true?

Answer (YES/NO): YES